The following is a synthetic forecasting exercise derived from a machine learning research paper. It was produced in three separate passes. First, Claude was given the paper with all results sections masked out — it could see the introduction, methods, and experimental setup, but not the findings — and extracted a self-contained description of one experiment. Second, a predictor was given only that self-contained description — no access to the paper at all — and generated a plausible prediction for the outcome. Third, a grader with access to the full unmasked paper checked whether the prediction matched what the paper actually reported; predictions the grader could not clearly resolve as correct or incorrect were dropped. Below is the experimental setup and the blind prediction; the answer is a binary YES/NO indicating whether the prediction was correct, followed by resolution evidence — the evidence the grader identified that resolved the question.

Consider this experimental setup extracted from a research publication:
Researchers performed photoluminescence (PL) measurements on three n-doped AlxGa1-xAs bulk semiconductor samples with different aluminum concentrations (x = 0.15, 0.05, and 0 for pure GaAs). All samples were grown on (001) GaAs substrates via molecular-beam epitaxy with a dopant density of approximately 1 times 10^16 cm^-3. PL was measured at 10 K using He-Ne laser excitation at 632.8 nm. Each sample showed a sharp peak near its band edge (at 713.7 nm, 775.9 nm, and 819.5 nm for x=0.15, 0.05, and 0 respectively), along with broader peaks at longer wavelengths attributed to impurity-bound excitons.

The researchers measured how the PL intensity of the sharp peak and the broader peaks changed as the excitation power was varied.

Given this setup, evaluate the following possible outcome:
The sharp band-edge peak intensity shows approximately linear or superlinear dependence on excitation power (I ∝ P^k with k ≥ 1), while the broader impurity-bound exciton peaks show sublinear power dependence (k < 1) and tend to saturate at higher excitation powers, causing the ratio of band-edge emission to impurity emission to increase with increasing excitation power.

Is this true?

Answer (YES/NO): YES